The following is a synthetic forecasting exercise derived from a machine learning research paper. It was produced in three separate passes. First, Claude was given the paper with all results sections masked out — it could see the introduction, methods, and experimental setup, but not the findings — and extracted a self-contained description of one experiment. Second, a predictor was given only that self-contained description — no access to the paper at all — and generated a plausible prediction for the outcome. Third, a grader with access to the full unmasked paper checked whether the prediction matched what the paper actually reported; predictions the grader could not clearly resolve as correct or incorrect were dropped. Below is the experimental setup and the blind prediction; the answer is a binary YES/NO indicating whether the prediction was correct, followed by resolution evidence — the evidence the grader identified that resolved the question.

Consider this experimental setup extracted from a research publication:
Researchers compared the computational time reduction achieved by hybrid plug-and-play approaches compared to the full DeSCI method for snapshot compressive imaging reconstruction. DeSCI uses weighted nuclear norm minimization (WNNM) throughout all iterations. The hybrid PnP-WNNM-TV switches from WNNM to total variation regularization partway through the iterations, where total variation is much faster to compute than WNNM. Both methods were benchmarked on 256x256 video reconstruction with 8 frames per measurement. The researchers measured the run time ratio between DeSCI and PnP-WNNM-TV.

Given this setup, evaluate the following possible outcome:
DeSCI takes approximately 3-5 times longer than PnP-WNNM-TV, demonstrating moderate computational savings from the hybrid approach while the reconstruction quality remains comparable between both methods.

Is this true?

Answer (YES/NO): NO